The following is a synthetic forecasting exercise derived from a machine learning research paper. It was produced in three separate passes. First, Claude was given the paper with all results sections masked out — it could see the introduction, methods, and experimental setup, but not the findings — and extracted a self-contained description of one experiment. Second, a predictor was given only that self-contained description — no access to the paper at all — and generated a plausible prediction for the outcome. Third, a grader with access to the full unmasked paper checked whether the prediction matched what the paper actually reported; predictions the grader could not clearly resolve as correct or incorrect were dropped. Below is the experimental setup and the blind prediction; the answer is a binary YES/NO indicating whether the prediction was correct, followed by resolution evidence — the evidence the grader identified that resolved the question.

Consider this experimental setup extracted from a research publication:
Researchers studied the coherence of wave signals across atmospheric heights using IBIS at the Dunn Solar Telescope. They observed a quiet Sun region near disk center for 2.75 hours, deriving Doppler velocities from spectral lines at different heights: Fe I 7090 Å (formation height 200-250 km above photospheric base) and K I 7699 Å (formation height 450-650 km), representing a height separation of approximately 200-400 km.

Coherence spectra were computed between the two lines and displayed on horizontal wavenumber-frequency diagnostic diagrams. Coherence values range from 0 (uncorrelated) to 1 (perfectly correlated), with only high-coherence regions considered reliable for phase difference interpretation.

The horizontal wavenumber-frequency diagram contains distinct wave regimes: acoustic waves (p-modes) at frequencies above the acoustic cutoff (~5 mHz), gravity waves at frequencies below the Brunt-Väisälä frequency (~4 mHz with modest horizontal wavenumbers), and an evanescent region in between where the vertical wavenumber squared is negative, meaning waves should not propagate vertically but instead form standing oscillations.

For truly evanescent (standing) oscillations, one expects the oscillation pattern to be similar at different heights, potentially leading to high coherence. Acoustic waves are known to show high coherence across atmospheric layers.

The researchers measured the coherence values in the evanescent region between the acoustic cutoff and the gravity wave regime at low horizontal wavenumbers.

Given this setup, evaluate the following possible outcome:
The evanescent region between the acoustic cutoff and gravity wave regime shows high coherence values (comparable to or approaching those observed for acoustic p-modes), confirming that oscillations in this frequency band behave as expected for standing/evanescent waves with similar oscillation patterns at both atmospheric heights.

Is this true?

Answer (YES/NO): NO